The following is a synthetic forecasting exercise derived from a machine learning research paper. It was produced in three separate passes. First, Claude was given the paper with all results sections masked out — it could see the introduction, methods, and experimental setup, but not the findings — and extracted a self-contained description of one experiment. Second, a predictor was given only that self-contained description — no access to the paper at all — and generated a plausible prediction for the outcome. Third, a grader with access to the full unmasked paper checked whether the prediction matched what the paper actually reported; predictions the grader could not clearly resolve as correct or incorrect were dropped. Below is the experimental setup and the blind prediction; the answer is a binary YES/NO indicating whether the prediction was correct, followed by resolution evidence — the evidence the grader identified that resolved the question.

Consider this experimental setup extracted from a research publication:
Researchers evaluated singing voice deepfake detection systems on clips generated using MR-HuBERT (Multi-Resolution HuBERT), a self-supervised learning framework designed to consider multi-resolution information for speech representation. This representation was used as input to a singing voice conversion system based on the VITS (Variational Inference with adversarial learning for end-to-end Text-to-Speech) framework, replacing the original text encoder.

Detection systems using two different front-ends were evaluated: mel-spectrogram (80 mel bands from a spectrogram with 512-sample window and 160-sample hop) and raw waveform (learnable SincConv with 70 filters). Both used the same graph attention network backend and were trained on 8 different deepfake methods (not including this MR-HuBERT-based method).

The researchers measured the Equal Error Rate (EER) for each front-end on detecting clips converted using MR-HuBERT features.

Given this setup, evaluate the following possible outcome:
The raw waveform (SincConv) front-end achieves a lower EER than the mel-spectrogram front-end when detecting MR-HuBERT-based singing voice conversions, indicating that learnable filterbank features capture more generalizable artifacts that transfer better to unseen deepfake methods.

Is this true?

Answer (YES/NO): YES